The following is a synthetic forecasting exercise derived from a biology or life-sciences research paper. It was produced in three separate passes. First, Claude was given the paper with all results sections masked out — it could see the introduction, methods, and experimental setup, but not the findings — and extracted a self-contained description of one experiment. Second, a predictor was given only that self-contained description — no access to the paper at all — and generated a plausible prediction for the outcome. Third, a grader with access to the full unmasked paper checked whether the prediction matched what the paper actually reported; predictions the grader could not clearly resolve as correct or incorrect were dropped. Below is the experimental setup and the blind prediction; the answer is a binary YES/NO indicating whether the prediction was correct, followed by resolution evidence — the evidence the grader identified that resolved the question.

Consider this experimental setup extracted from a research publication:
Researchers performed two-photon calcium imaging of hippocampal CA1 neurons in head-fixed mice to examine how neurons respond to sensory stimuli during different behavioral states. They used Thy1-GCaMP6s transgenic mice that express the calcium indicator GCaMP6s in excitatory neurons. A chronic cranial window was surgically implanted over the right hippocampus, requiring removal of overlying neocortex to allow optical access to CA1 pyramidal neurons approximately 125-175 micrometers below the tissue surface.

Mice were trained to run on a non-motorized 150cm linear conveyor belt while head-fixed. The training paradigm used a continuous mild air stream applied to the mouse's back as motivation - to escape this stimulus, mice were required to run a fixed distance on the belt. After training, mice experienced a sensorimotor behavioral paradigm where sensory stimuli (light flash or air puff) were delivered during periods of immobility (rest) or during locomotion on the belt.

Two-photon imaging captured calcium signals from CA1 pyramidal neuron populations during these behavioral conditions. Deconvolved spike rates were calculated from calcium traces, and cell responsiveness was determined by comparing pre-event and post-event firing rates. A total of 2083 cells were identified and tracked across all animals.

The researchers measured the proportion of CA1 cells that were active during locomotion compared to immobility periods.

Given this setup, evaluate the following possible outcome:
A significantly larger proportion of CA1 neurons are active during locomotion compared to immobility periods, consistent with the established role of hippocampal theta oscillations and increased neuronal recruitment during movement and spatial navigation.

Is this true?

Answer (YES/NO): YES